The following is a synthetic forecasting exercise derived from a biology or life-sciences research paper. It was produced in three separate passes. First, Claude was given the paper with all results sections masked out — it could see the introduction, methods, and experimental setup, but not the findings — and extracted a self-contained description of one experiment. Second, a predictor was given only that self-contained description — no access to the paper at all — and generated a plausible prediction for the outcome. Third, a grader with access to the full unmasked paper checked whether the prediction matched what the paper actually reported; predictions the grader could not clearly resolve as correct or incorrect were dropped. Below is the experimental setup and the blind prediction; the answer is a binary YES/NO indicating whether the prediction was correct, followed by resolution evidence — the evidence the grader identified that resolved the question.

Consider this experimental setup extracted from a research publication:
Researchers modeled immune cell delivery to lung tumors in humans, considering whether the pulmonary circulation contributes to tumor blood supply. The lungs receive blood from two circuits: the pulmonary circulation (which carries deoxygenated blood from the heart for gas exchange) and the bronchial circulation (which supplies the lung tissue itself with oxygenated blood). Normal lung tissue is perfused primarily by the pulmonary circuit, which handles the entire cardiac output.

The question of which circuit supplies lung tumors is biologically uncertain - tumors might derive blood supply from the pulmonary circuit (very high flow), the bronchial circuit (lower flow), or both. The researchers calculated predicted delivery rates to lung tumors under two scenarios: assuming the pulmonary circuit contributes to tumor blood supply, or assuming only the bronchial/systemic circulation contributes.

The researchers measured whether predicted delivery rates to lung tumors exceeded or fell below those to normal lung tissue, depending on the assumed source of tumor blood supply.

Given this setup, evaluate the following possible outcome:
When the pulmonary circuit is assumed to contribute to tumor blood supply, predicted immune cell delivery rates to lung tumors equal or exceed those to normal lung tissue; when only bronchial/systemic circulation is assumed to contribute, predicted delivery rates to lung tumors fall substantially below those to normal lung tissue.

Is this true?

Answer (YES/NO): NO